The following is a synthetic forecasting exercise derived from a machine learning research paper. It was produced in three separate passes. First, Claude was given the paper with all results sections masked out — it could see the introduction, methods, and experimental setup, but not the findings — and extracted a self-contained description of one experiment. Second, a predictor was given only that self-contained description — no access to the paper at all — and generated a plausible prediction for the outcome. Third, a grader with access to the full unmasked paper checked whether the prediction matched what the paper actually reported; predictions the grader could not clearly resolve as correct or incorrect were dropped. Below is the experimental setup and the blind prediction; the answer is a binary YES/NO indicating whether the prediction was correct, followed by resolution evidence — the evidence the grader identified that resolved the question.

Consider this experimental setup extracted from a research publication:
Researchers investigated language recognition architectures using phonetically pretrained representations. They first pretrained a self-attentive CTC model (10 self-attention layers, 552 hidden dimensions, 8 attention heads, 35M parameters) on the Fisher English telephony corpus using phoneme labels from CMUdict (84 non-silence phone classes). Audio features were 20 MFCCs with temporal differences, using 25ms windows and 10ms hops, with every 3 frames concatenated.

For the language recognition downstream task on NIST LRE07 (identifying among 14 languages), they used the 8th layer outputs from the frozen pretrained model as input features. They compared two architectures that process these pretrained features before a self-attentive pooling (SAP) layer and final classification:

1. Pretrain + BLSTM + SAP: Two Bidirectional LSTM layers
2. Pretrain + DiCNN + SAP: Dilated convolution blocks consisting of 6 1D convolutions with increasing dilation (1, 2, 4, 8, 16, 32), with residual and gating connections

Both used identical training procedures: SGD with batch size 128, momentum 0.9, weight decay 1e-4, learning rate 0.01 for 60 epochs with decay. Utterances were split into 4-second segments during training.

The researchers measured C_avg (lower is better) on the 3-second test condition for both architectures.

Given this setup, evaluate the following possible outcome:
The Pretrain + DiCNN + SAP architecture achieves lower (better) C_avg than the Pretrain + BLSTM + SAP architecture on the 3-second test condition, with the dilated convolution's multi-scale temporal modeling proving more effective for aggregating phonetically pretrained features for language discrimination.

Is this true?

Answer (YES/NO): NO